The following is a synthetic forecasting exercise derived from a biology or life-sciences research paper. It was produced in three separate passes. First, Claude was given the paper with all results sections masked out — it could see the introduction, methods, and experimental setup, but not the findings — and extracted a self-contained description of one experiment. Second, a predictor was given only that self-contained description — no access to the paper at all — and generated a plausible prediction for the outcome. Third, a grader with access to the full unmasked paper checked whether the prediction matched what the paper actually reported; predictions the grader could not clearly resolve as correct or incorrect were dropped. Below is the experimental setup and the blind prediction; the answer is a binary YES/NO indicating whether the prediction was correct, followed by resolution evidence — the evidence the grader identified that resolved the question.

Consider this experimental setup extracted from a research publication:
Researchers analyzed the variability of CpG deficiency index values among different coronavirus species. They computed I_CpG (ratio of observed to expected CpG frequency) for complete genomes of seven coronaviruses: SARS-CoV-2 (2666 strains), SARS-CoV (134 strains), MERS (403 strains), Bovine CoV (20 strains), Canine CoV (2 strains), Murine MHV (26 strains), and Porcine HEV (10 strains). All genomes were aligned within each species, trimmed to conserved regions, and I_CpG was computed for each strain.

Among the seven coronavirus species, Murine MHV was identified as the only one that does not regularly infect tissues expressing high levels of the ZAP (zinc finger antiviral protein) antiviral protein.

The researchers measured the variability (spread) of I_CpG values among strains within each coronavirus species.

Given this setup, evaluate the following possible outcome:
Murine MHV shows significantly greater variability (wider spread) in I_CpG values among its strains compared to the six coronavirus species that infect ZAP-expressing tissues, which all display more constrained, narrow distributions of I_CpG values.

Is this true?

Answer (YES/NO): YES